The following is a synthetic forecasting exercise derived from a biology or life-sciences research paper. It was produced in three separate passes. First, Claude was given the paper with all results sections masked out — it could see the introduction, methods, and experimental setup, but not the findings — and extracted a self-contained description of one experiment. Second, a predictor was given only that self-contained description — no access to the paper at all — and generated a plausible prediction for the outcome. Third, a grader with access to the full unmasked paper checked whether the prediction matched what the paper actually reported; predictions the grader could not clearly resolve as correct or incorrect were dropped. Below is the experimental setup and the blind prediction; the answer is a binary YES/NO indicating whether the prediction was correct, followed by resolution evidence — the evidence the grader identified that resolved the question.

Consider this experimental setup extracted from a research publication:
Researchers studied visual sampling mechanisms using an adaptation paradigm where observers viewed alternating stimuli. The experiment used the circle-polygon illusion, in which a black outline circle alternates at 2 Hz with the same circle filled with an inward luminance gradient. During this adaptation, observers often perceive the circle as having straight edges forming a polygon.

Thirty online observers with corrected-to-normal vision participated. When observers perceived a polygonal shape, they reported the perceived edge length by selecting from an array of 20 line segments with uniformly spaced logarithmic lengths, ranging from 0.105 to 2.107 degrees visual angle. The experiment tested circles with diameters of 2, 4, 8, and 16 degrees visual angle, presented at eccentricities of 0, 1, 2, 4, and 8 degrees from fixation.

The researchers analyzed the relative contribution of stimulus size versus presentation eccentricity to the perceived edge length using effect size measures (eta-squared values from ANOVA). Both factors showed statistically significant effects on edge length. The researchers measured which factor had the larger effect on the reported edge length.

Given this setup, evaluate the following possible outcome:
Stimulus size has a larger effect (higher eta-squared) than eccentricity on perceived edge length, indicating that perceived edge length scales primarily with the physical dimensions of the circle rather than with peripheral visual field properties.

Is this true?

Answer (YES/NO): YES